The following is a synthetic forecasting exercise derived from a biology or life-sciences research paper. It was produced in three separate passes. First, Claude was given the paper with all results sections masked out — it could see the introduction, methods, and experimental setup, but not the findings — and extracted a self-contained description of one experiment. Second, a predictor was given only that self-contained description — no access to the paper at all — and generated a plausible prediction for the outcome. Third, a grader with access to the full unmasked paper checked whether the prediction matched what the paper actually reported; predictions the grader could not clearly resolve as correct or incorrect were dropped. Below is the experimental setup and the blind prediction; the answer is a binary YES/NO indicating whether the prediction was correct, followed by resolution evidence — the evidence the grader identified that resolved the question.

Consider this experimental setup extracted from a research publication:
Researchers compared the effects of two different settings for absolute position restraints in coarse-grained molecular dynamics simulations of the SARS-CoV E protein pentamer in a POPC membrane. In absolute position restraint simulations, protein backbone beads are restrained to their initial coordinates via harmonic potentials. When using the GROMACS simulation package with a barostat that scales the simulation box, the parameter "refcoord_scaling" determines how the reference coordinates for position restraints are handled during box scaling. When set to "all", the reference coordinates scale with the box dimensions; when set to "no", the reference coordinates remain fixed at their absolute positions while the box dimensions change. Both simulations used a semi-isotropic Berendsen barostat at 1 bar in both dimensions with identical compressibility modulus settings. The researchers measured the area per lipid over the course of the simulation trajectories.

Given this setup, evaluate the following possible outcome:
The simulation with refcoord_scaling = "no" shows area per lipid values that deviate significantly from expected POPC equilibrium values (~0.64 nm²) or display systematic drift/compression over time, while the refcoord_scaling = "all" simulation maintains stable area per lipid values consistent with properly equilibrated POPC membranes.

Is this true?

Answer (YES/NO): NO